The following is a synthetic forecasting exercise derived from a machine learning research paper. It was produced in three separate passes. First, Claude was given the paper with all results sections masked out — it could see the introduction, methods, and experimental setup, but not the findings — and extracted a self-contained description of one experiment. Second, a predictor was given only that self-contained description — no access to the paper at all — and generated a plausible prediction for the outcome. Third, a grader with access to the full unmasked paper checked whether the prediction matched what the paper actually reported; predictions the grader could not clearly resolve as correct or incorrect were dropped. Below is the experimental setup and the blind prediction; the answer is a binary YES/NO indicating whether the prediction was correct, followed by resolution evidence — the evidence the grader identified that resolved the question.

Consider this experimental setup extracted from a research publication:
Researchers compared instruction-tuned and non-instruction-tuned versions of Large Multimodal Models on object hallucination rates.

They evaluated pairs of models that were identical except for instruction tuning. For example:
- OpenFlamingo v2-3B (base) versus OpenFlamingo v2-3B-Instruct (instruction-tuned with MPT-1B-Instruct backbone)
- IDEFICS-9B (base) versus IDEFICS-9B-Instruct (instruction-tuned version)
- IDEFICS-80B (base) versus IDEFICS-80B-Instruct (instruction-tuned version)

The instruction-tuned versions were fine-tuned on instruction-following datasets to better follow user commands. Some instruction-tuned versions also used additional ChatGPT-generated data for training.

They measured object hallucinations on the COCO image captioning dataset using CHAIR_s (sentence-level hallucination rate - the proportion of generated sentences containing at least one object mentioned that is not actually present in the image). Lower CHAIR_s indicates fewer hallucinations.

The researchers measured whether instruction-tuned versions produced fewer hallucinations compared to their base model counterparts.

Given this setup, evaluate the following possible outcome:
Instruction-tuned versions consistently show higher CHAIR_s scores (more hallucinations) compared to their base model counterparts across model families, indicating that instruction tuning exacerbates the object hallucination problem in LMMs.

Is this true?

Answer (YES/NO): NO